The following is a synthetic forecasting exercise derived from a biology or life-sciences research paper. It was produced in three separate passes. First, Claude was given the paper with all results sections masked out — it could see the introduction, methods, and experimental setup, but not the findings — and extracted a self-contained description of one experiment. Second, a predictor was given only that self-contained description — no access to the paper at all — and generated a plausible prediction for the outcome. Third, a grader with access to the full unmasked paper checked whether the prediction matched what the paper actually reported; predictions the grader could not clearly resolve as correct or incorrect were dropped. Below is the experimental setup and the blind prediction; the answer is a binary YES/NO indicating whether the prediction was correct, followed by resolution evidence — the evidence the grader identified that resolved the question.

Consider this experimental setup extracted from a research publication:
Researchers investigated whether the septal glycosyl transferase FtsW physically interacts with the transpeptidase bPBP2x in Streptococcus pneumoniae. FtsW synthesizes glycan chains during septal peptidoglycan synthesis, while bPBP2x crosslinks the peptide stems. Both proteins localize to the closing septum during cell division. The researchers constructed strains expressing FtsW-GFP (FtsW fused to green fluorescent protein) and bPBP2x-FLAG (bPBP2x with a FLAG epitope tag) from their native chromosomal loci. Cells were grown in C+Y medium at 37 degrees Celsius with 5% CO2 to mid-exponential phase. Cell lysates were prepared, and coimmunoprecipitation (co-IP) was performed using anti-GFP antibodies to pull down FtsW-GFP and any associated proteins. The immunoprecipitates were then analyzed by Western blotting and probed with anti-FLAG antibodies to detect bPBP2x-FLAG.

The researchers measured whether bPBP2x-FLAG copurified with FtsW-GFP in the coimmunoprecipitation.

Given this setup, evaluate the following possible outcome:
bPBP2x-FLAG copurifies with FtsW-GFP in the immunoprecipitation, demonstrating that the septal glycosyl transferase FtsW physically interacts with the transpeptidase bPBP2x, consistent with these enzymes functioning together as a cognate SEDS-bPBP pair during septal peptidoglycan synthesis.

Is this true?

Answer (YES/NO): NO